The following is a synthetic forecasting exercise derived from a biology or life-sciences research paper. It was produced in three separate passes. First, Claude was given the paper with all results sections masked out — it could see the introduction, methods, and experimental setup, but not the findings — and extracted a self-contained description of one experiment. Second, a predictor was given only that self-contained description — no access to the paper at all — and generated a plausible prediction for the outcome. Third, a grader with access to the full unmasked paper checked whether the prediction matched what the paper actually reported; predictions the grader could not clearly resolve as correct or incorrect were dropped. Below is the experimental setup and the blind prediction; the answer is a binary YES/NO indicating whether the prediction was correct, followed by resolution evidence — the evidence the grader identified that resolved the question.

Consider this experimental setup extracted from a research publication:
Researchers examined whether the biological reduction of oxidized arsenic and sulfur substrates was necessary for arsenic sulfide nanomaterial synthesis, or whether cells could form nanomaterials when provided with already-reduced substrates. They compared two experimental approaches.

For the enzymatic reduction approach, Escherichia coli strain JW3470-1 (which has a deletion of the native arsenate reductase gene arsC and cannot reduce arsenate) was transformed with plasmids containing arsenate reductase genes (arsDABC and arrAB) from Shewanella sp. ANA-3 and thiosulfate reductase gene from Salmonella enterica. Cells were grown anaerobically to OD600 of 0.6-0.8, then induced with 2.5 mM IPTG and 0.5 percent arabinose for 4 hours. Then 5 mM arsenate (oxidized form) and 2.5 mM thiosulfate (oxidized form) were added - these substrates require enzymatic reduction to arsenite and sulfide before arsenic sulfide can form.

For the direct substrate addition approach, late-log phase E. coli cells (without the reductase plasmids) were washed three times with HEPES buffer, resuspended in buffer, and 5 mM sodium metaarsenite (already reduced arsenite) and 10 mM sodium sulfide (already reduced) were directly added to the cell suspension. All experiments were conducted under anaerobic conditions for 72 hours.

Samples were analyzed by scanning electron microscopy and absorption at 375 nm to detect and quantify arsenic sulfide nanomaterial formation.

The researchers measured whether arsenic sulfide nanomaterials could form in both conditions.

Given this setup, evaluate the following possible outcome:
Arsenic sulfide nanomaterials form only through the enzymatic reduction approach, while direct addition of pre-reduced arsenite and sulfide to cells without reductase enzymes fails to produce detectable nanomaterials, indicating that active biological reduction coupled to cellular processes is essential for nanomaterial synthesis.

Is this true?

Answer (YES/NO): NO